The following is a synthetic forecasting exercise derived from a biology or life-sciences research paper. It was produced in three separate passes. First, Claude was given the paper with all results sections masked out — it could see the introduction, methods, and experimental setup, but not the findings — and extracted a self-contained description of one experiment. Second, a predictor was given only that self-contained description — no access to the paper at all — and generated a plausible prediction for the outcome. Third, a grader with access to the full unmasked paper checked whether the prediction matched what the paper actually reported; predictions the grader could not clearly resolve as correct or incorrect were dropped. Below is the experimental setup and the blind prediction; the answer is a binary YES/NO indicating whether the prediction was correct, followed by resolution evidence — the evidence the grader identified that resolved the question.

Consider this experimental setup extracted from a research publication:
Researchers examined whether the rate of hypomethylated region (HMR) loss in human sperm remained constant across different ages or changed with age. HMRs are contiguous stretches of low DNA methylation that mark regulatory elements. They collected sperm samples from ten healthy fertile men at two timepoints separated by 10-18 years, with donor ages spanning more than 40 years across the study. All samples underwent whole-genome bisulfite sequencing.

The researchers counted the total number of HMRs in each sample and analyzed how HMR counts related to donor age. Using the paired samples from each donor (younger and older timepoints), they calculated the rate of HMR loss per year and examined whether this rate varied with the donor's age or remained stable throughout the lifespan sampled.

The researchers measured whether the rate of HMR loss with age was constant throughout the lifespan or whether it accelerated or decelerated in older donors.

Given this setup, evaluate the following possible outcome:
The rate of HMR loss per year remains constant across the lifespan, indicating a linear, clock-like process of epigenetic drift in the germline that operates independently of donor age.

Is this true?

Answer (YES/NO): YES